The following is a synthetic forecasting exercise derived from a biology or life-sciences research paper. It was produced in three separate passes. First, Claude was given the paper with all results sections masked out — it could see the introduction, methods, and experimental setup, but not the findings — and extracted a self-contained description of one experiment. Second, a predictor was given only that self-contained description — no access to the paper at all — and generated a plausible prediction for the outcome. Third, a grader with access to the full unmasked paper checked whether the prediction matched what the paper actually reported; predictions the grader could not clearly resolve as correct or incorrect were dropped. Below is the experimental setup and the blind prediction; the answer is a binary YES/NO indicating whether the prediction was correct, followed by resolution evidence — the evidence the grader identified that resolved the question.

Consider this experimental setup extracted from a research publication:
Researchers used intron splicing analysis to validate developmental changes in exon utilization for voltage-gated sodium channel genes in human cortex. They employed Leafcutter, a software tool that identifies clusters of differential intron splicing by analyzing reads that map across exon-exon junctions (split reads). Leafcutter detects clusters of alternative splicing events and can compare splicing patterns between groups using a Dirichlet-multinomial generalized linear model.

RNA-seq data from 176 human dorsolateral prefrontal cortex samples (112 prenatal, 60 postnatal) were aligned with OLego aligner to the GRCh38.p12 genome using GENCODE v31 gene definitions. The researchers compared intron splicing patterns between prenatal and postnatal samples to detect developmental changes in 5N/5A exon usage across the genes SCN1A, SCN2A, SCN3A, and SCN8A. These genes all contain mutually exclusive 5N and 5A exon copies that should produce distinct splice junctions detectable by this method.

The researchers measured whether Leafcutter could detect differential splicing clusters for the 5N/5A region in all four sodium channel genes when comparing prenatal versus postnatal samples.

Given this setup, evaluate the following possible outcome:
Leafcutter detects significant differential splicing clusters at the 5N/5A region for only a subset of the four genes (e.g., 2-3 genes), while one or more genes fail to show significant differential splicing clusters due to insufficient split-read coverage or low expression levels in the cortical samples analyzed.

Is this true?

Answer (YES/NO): YES